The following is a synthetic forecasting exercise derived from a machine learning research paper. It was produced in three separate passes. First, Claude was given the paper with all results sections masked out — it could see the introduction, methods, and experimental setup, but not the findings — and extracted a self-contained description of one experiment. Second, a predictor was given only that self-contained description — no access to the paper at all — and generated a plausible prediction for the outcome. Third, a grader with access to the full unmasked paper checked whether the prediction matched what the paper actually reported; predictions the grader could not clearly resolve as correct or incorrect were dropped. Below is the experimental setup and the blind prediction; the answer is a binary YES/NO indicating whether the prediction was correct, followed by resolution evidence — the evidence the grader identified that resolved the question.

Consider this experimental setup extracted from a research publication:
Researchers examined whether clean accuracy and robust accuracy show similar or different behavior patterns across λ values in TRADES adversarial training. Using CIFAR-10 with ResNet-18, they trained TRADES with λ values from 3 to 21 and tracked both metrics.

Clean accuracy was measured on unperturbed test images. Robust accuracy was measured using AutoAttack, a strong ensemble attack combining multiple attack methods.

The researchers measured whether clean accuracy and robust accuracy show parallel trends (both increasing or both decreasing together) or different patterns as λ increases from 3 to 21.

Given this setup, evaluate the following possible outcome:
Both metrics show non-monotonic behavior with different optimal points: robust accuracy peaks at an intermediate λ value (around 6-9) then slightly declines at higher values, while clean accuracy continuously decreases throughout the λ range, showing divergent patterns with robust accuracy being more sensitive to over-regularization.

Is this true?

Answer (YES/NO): NO